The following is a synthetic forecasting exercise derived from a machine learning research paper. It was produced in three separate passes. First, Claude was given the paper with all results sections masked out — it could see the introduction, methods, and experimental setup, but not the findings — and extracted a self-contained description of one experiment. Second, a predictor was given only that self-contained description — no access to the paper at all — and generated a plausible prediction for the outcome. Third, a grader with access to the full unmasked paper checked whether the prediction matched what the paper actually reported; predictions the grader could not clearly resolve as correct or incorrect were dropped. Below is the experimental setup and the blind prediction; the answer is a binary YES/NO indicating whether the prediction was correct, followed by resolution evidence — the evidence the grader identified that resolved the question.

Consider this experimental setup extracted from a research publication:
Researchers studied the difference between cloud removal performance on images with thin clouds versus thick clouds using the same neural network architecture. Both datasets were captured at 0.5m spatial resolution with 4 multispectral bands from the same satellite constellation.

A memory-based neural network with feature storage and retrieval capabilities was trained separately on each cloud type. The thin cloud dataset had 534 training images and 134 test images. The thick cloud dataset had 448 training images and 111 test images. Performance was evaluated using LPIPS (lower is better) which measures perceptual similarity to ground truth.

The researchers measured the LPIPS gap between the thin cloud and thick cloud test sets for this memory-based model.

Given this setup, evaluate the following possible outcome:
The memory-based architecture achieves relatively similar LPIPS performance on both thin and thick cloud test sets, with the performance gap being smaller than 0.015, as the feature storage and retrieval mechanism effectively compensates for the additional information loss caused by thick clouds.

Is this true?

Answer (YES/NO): YES